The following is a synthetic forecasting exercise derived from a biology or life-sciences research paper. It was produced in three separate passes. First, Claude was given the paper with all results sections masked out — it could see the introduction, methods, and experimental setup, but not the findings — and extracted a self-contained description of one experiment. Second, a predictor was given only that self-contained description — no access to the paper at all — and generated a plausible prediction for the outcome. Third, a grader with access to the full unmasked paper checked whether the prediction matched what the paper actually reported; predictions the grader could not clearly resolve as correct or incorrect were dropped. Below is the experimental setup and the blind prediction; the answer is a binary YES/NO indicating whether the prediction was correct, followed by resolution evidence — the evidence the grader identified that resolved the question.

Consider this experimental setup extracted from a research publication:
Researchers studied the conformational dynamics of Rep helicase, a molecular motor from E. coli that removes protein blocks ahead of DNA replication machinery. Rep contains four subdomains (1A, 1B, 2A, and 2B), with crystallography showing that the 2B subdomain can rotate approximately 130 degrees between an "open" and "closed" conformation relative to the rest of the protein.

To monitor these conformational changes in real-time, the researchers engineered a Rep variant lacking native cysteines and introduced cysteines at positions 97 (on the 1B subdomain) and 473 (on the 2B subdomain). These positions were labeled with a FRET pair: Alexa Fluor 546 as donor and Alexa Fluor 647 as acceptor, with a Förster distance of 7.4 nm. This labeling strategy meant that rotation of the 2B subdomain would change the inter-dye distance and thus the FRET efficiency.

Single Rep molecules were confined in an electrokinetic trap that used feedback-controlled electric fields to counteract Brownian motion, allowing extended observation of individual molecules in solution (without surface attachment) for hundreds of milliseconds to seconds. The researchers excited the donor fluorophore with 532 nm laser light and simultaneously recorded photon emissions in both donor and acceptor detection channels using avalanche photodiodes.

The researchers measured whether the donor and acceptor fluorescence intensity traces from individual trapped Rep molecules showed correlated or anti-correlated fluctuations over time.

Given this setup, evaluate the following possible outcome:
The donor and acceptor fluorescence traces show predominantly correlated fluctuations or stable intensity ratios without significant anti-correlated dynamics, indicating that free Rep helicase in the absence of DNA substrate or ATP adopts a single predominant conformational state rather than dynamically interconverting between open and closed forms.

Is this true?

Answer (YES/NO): NO